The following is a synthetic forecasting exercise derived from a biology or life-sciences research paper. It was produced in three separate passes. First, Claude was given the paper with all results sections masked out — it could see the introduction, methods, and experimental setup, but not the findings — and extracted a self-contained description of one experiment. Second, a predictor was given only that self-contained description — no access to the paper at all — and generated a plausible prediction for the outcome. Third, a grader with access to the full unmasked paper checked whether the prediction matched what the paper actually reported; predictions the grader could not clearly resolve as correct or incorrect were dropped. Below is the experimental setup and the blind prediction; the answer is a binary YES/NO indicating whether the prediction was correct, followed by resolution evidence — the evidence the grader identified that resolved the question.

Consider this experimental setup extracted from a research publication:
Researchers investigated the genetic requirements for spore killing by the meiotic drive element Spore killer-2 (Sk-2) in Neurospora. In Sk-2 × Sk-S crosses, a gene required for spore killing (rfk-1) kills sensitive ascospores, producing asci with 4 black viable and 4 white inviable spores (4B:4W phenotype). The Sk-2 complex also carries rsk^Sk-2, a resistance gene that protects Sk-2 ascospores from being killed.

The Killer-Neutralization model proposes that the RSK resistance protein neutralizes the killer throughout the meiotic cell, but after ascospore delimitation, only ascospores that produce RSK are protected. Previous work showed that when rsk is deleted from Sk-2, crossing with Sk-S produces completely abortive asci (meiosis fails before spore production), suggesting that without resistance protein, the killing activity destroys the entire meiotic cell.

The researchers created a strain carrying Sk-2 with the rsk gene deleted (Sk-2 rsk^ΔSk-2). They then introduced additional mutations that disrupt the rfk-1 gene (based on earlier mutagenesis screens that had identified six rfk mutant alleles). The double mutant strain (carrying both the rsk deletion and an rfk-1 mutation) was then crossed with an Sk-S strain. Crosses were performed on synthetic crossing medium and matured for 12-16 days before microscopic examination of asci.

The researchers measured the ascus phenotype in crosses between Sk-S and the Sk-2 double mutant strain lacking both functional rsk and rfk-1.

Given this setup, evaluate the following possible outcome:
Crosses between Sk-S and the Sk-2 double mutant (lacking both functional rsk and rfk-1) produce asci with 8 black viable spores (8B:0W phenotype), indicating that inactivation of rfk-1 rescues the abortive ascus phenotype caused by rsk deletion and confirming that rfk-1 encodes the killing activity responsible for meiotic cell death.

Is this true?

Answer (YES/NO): YES